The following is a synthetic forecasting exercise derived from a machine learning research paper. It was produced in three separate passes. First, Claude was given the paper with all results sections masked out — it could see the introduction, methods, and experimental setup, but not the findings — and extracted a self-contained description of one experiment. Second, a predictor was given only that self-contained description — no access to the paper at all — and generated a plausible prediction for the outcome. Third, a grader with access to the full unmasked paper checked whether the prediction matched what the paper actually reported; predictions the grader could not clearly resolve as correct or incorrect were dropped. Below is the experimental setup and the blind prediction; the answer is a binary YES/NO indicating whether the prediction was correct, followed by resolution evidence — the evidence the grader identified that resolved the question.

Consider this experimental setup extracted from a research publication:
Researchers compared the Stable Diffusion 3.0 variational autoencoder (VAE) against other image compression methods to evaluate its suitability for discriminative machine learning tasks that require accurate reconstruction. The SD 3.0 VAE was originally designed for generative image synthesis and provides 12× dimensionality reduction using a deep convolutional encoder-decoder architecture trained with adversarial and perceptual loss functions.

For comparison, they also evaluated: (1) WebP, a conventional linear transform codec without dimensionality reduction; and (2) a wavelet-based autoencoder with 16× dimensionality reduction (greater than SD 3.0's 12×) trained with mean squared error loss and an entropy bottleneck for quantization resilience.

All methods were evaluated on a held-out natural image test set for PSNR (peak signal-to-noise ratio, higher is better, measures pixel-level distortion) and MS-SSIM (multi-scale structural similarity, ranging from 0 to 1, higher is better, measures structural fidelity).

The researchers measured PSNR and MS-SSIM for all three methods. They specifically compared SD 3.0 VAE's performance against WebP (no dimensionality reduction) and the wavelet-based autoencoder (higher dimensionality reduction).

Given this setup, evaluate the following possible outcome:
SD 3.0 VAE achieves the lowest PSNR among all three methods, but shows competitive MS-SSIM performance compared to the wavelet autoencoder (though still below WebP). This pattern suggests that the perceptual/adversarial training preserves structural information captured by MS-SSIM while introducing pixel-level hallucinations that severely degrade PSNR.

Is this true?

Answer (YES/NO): NO